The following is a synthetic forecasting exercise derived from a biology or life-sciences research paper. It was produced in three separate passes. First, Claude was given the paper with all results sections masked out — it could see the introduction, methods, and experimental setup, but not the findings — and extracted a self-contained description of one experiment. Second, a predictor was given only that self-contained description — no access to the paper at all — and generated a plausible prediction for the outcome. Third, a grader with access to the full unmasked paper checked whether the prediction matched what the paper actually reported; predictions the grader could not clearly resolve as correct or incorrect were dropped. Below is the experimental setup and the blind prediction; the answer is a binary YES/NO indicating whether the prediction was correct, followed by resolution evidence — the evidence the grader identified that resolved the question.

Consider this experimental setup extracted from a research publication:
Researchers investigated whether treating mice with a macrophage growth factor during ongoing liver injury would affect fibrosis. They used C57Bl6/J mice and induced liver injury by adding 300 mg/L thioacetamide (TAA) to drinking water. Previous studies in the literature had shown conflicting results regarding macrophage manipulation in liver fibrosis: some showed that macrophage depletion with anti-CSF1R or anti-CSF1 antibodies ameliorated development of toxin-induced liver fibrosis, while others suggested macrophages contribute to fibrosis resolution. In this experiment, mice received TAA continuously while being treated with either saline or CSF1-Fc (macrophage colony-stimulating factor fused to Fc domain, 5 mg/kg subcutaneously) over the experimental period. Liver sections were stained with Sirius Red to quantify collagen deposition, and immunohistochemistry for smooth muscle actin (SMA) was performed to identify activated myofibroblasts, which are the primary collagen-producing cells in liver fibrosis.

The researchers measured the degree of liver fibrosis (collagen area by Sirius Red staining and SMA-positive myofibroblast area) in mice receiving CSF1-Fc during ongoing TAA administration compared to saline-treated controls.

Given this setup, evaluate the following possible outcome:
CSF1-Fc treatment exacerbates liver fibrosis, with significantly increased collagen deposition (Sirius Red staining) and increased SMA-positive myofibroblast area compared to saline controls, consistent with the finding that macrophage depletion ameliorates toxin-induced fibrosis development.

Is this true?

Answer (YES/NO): NO